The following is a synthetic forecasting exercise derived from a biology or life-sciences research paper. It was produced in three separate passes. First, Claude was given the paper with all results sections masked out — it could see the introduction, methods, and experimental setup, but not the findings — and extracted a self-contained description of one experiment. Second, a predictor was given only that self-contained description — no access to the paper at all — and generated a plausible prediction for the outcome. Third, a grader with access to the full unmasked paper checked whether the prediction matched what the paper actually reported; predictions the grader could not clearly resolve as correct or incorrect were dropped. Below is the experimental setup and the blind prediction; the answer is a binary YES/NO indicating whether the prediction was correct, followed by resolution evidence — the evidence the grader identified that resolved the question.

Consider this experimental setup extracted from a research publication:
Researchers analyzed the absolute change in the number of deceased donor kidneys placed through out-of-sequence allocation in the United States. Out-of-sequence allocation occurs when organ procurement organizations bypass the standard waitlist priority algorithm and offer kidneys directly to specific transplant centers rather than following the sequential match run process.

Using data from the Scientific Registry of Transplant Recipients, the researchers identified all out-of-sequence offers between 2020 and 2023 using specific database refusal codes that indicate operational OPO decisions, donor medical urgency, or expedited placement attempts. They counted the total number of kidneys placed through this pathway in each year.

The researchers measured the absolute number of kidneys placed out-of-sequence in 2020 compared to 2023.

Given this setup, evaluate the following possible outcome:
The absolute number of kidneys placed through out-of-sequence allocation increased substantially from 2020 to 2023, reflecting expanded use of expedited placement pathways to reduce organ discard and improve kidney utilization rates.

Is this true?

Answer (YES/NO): NO